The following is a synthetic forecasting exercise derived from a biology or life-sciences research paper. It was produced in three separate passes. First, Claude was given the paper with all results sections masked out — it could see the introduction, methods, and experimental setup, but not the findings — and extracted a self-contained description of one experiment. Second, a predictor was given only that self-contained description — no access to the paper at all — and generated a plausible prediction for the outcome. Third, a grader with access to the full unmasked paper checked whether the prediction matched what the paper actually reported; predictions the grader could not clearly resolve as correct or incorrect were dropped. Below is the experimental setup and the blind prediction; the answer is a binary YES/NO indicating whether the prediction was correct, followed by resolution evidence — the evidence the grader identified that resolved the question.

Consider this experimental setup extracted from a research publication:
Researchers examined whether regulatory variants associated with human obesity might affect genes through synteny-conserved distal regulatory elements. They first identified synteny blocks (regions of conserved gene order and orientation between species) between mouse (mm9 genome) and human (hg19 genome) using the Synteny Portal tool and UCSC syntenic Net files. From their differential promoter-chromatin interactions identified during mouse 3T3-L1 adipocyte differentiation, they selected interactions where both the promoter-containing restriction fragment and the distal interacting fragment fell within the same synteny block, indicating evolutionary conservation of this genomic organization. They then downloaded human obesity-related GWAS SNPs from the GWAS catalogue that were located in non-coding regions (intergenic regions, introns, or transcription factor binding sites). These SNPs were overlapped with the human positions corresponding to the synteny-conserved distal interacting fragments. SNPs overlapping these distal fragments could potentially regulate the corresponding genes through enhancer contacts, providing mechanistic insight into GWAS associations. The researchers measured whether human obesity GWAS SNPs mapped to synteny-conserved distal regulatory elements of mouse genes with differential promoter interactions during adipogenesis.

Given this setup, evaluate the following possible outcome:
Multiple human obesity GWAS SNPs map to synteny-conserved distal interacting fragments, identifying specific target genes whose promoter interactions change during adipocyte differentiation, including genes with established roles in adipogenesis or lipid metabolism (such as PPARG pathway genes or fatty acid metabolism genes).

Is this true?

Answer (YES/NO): NO